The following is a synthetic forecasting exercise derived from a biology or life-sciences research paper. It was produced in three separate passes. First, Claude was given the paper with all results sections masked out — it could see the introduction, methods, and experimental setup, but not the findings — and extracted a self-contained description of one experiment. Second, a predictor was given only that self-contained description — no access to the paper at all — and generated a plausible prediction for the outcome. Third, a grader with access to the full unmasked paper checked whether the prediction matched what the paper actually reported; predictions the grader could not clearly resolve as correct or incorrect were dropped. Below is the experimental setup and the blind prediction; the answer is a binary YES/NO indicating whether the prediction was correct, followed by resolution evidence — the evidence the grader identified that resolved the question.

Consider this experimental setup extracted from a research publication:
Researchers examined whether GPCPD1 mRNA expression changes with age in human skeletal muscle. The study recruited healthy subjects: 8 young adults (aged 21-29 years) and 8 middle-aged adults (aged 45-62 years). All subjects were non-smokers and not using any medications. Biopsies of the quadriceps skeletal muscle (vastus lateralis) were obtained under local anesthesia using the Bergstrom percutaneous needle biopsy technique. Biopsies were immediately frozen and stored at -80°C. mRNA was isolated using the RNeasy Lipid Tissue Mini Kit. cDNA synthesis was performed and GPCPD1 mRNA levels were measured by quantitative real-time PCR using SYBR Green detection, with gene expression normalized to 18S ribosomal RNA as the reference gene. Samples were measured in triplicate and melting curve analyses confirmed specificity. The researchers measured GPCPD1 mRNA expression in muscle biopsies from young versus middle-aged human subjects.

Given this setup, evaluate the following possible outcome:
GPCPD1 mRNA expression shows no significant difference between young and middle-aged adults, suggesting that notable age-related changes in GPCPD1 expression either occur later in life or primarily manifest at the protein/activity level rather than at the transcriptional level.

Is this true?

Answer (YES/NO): NO